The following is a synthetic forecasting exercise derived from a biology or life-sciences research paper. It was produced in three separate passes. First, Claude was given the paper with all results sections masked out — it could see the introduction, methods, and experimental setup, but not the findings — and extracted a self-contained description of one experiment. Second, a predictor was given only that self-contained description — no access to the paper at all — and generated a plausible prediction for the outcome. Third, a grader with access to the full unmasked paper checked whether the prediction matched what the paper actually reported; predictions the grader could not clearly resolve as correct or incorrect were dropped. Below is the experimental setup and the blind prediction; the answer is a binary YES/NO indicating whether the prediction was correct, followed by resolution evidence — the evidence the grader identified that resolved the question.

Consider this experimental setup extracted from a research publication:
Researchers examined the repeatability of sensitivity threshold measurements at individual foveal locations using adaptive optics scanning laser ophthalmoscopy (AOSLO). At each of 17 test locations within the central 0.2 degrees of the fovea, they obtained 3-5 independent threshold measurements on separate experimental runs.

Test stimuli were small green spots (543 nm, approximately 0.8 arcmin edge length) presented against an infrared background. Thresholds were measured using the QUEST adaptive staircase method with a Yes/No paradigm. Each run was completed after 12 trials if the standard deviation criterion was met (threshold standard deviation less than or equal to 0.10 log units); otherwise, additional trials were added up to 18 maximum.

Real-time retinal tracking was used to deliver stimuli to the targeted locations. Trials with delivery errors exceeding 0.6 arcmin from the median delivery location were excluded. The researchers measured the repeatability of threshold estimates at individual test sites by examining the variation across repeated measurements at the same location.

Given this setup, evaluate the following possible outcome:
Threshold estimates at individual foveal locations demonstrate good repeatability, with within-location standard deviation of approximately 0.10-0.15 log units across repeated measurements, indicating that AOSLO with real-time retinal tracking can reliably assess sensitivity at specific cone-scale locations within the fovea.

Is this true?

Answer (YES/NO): NO